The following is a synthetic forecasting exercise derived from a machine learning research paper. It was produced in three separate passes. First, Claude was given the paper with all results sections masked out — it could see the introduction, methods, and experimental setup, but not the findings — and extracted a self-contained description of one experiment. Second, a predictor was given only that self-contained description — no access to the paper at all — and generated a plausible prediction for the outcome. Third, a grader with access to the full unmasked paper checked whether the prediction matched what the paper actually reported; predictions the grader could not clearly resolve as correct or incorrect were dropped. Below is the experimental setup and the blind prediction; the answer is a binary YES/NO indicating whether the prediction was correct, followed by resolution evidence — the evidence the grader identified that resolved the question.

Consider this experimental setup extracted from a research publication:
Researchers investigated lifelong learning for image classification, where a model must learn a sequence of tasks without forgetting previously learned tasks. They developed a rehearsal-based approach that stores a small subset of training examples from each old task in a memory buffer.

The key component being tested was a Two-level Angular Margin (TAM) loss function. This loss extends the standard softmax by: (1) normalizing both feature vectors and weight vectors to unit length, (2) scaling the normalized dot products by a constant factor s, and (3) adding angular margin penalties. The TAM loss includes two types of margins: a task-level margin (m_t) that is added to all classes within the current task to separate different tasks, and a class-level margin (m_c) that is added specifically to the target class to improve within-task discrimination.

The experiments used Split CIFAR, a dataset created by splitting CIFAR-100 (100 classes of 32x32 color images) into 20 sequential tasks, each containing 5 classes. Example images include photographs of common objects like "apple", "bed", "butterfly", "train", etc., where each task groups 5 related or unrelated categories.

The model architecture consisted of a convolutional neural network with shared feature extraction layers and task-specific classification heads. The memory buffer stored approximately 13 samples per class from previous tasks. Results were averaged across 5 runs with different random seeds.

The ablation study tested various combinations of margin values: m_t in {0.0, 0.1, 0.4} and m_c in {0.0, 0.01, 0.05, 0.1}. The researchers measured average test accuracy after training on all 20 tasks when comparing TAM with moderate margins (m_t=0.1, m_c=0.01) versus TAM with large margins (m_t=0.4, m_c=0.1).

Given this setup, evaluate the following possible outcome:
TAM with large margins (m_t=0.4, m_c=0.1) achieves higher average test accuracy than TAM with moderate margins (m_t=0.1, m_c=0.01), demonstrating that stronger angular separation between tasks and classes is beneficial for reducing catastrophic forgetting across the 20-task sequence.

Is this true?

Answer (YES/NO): NO